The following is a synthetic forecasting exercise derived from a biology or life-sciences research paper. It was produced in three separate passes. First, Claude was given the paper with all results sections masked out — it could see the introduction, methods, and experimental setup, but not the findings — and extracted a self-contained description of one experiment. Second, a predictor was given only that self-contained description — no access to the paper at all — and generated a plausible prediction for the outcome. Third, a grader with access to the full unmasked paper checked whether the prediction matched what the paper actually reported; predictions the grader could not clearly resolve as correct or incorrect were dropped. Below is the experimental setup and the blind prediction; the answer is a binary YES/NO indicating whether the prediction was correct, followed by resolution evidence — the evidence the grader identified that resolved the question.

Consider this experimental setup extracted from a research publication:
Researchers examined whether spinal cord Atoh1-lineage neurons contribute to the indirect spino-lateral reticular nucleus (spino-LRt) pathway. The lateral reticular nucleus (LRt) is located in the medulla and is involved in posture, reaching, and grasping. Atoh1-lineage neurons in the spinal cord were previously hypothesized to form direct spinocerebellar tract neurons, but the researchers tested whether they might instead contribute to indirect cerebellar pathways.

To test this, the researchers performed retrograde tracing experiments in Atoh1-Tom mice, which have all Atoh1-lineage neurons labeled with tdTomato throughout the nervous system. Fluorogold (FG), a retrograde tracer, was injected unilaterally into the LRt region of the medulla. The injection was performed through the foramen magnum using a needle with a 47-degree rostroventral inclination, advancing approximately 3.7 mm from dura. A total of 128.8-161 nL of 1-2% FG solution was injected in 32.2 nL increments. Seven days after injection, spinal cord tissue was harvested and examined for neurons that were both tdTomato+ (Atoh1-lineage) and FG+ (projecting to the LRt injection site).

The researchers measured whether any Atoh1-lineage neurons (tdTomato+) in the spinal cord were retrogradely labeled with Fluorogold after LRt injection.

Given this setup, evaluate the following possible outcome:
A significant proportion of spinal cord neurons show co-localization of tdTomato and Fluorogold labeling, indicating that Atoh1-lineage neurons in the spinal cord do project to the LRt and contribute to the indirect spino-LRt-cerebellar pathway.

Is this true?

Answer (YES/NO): YES